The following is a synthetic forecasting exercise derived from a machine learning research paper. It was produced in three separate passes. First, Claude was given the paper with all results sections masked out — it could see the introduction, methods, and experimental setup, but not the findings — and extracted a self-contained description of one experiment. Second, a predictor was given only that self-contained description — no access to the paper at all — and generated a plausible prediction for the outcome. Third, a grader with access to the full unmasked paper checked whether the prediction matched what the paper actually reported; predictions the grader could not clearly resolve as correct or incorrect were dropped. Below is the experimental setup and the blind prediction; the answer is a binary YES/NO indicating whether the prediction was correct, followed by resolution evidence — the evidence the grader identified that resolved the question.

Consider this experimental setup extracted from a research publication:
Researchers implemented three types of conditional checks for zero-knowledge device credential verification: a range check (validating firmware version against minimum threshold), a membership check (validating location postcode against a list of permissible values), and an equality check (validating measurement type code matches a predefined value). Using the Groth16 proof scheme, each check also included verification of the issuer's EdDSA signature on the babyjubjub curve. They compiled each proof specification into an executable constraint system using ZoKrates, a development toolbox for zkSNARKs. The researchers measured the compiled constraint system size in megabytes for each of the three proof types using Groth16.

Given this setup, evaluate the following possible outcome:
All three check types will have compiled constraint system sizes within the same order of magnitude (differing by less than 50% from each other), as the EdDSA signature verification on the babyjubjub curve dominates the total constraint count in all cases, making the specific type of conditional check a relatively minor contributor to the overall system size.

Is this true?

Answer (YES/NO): NO